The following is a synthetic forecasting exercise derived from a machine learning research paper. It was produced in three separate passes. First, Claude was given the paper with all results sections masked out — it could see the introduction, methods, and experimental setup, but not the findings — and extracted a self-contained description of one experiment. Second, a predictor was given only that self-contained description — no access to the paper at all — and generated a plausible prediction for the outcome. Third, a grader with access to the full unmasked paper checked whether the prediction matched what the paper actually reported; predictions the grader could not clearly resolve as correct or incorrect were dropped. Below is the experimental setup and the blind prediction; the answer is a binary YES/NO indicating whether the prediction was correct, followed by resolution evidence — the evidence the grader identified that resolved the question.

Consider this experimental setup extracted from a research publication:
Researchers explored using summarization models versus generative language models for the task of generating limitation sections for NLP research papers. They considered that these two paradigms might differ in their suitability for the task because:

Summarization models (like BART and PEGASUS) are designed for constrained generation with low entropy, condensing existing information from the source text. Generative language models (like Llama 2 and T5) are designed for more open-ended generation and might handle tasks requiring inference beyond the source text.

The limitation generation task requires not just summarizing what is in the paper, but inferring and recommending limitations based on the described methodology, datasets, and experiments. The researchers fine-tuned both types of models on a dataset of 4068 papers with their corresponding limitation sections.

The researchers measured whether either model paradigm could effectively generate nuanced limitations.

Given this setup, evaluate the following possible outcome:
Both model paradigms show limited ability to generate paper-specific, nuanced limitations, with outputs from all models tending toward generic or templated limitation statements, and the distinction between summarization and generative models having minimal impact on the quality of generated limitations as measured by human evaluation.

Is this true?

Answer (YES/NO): NO